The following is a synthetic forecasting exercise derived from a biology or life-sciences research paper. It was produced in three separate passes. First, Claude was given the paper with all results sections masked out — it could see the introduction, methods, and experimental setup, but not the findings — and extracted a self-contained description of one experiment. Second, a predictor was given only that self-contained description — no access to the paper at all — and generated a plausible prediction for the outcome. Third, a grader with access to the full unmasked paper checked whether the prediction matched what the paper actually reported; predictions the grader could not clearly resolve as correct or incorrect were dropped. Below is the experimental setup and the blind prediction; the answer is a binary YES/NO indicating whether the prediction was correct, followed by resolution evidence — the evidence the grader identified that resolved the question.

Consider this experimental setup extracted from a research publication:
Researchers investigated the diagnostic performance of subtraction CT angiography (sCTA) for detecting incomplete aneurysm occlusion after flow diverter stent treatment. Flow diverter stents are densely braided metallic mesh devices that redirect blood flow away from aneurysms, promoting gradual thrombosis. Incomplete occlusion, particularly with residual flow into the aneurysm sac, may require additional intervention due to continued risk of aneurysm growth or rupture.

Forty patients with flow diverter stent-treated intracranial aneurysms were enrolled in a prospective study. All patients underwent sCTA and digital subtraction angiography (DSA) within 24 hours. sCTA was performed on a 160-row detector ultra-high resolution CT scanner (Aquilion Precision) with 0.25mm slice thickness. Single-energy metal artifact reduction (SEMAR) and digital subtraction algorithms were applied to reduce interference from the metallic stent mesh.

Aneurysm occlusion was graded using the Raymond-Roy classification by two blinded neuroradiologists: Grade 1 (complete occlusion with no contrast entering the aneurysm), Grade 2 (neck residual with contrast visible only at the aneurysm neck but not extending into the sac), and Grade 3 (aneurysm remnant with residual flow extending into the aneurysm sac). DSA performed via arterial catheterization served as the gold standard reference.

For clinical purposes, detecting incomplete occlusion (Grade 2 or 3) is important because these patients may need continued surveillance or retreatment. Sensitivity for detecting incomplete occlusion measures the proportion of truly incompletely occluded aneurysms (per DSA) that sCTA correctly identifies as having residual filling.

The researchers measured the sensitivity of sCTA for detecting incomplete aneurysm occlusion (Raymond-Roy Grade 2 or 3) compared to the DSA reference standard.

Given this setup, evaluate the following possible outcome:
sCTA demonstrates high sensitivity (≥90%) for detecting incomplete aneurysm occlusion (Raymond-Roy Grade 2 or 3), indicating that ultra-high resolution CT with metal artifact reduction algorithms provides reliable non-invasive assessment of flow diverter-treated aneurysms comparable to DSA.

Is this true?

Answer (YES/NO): NO